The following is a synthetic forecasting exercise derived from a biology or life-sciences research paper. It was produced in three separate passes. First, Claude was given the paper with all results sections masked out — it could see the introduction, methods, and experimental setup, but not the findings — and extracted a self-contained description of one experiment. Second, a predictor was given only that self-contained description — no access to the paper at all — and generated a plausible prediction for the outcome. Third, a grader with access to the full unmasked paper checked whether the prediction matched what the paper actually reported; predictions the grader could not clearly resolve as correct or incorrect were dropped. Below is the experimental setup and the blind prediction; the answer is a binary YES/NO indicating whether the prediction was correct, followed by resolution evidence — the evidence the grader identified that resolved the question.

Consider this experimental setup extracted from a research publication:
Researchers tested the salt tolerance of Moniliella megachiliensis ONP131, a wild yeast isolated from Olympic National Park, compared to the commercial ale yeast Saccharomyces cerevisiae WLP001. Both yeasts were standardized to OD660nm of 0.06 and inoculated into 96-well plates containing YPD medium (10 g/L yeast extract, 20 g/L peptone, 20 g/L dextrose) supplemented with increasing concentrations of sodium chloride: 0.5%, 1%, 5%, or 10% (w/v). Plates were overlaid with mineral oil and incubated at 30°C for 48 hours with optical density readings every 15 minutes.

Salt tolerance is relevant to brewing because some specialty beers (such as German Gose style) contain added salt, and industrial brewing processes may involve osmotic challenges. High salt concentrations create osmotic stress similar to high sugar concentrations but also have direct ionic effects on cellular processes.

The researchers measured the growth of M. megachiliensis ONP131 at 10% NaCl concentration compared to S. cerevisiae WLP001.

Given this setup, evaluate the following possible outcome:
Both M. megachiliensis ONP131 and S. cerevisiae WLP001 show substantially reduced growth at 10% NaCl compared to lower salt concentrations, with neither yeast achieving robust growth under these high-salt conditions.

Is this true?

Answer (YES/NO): YES